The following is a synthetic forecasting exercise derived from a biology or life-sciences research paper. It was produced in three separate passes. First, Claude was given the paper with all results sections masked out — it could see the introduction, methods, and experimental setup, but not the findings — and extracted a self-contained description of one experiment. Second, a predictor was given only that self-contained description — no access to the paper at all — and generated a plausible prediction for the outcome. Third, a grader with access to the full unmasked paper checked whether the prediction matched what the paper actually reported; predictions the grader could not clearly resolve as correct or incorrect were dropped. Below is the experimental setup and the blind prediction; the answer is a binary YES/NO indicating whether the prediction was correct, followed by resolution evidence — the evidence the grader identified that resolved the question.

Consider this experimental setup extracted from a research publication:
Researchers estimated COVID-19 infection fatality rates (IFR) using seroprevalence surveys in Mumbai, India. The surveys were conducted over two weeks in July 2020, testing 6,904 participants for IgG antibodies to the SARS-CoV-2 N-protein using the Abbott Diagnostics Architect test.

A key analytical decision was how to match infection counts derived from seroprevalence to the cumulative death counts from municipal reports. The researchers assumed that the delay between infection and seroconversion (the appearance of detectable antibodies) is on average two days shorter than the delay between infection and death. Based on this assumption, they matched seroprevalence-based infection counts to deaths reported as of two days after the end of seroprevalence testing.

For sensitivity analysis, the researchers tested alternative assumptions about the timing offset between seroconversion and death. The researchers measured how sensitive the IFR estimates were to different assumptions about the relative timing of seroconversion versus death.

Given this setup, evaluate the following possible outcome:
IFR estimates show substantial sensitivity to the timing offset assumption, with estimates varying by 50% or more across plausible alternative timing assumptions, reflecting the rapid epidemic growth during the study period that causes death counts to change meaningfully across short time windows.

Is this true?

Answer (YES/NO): NO